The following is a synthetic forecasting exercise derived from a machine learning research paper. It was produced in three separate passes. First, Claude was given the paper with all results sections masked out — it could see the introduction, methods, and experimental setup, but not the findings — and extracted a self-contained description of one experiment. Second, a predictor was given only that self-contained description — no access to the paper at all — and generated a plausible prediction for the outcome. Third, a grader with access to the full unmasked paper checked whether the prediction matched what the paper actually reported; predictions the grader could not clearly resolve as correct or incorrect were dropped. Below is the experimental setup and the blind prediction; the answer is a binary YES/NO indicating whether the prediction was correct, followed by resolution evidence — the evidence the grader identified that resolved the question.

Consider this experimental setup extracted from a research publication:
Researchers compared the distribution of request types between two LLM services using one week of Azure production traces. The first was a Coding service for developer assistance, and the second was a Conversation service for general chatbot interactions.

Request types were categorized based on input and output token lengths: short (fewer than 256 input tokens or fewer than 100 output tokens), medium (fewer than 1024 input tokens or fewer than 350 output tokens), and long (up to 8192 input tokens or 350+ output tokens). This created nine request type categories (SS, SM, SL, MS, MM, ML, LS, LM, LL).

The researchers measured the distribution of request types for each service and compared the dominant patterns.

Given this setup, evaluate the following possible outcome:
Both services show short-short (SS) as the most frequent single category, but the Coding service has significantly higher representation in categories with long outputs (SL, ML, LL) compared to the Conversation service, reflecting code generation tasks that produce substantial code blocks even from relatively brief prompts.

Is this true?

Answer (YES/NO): NO